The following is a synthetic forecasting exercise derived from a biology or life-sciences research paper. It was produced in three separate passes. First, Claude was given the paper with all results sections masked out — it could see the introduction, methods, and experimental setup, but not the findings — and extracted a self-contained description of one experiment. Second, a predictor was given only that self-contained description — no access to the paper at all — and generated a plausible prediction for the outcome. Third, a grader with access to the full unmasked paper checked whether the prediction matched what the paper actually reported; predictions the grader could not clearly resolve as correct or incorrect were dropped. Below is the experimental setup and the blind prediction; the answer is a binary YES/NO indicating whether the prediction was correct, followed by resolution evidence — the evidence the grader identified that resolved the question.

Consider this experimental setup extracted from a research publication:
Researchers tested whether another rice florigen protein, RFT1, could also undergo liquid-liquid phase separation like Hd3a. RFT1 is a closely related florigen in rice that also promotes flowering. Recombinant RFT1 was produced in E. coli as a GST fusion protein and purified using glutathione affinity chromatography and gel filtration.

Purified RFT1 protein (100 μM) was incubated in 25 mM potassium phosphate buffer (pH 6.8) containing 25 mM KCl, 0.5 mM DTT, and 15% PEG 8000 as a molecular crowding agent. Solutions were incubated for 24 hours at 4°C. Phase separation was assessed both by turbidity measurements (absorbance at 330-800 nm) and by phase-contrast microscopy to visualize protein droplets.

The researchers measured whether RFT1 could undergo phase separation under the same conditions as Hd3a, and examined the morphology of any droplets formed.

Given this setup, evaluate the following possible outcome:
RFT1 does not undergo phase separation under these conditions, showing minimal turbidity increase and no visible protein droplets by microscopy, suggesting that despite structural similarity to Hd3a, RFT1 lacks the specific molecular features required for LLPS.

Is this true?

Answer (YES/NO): NO